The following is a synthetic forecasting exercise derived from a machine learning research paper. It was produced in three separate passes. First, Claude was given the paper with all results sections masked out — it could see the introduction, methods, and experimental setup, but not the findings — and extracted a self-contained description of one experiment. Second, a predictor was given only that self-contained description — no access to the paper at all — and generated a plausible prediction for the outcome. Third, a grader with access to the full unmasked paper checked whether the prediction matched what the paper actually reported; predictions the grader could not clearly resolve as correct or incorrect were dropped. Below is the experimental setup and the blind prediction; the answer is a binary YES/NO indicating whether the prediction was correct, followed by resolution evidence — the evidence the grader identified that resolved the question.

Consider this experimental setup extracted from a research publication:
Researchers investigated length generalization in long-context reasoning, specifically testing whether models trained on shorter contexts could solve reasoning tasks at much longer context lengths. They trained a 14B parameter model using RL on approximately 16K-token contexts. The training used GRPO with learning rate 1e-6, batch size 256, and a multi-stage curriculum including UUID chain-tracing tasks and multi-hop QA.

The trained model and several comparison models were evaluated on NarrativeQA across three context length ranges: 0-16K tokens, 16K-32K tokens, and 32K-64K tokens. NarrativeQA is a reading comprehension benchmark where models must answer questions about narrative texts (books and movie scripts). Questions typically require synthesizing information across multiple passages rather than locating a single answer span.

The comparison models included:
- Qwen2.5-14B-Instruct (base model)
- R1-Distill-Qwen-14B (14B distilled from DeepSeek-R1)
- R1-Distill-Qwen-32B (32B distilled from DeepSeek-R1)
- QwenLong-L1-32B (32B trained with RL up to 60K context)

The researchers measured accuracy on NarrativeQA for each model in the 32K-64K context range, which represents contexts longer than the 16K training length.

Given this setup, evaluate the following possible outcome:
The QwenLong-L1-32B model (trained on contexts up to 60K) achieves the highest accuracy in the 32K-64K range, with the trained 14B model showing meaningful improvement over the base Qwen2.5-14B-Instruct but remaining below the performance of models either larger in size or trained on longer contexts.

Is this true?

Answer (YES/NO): NO